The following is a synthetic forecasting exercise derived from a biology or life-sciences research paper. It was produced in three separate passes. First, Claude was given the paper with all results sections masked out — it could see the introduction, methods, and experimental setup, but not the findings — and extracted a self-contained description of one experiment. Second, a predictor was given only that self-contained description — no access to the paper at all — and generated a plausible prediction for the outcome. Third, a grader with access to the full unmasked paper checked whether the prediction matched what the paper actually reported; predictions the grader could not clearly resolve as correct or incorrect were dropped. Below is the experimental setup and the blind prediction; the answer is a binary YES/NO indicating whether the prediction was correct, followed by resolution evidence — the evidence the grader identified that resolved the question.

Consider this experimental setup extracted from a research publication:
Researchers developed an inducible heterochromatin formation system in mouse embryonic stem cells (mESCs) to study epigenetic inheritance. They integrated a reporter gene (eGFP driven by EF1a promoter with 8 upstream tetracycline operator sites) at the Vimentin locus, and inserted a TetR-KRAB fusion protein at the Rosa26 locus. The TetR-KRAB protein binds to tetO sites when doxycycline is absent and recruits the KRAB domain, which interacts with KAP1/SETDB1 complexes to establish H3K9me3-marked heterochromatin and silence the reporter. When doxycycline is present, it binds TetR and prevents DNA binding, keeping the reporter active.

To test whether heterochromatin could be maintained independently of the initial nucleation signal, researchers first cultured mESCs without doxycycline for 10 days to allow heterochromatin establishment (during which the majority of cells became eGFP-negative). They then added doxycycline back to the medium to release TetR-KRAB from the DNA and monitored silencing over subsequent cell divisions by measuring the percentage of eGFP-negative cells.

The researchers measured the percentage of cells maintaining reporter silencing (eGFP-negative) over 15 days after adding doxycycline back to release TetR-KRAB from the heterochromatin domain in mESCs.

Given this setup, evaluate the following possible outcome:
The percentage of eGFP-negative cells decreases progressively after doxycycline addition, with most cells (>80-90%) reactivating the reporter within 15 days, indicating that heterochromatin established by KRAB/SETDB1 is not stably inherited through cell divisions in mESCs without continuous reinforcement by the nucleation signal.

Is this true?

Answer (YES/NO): YES